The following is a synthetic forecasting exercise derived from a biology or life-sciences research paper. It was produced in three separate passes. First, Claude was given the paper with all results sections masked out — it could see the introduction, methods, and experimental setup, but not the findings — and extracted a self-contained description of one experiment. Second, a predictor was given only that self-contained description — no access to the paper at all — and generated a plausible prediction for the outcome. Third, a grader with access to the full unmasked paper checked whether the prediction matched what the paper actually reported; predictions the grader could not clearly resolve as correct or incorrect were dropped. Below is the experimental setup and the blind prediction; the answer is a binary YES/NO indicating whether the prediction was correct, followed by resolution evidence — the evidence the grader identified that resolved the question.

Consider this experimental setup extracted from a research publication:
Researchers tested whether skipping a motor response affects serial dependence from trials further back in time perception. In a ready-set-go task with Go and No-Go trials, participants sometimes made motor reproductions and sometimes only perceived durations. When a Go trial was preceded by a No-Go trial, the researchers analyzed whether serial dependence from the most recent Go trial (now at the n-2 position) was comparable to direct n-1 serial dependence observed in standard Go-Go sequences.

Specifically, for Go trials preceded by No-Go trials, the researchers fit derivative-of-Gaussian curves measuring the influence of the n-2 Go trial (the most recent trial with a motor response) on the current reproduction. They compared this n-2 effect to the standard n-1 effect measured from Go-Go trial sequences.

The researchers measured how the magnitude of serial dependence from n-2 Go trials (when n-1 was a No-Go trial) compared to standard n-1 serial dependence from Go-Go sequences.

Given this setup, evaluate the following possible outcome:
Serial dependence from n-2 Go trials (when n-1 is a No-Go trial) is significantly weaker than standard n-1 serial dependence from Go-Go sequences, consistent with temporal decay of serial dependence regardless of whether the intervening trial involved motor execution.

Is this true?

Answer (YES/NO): NO